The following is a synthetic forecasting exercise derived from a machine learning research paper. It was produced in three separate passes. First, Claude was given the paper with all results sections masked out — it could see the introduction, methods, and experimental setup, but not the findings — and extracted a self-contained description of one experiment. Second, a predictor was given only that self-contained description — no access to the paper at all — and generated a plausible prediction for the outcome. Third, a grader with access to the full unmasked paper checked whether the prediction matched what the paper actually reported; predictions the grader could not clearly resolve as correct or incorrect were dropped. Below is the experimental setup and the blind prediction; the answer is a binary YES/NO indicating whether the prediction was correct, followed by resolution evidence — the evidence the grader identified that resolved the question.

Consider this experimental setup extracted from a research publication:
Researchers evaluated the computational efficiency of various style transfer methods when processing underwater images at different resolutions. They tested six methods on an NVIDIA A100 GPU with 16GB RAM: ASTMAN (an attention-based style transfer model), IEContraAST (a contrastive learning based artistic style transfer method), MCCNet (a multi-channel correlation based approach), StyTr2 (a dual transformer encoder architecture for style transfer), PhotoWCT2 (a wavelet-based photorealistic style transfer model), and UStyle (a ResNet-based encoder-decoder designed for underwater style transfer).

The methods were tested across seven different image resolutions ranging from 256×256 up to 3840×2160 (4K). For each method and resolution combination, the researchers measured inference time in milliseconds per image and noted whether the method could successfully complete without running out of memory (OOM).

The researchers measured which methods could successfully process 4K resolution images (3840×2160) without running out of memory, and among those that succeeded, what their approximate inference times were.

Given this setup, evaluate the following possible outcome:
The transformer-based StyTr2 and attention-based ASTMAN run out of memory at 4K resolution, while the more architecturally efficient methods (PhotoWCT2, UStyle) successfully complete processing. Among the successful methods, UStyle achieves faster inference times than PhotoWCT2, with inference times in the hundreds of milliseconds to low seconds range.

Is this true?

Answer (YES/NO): NO